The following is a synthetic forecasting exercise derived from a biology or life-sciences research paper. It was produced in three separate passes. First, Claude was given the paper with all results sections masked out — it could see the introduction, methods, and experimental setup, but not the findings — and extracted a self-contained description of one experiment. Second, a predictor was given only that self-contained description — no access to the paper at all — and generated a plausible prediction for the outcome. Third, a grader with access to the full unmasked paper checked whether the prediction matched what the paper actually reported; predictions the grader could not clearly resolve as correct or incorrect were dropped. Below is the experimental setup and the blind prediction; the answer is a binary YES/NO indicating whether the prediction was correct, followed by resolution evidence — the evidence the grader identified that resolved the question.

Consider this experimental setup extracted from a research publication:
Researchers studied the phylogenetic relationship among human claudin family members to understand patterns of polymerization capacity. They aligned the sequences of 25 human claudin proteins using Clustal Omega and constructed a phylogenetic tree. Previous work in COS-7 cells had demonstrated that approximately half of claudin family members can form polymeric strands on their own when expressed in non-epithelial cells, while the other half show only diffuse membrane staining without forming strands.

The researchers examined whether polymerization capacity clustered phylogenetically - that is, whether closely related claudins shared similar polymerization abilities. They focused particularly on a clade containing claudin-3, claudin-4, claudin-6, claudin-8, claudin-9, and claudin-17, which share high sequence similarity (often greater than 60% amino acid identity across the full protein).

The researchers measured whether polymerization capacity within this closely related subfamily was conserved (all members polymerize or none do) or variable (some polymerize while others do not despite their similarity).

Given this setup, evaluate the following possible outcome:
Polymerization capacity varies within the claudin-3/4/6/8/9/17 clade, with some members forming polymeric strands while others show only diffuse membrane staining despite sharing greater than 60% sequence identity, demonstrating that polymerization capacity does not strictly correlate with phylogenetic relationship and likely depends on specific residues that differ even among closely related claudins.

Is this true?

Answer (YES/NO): YES